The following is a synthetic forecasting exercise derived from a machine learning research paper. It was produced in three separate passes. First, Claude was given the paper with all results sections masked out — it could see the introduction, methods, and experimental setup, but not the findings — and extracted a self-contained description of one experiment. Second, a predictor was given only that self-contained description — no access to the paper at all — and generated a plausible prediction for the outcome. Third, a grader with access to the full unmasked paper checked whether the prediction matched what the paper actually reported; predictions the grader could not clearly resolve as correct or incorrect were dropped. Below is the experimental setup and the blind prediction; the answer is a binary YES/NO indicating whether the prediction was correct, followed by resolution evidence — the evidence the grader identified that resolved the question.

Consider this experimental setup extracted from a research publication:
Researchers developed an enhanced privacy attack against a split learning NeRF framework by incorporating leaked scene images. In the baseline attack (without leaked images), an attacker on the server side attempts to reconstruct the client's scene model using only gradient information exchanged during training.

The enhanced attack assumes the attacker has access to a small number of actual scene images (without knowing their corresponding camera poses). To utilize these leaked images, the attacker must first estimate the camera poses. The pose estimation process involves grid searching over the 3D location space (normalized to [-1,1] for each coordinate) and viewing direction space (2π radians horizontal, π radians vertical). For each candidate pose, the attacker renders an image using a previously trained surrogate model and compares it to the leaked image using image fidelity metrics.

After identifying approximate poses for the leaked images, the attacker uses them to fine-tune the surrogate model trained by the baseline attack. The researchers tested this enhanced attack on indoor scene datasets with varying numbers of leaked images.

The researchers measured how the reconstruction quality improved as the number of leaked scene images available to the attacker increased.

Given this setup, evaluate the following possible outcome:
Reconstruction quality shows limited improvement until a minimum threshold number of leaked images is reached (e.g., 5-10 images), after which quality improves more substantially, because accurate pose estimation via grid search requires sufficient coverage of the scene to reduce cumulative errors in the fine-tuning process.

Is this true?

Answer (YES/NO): NO